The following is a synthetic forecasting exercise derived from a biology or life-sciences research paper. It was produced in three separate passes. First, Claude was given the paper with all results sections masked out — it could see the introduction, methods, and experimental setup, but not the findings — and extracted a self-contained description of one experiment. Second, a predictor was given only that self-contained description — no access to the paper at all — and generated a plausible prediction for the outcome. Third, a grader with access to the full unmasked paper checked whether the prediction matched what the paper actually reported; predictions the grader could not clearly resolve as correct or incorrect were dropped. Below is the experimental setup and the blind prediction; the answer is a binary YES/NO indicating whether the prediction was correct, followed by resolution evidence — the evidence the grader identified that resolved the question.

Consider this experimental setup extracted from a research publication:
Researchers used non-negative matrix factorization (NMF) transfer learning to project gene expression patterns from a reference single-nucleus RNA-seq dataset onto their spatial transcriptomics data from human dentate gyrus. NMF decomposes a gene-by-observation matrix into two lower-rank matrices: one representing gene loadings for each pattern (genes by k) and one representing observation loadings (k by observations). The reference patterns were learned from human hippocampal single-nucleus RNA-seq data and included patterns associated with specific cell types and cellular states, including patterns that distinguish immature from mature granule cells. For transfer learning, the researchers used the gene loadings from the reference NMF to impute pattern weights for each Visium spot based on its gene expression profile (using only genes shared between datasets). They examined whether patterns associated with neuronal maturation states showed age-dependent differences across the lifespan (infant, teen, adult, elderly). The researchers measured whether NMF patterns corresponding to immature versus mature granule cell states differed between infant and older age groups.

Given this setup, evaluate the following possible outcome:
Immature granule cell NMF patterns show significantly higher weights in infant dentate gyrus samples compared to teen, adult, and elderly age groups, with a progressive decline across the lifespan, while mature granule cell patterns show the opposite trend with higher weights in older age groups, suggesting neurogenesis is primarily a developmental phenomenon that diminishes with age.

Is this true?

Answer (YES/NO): YES